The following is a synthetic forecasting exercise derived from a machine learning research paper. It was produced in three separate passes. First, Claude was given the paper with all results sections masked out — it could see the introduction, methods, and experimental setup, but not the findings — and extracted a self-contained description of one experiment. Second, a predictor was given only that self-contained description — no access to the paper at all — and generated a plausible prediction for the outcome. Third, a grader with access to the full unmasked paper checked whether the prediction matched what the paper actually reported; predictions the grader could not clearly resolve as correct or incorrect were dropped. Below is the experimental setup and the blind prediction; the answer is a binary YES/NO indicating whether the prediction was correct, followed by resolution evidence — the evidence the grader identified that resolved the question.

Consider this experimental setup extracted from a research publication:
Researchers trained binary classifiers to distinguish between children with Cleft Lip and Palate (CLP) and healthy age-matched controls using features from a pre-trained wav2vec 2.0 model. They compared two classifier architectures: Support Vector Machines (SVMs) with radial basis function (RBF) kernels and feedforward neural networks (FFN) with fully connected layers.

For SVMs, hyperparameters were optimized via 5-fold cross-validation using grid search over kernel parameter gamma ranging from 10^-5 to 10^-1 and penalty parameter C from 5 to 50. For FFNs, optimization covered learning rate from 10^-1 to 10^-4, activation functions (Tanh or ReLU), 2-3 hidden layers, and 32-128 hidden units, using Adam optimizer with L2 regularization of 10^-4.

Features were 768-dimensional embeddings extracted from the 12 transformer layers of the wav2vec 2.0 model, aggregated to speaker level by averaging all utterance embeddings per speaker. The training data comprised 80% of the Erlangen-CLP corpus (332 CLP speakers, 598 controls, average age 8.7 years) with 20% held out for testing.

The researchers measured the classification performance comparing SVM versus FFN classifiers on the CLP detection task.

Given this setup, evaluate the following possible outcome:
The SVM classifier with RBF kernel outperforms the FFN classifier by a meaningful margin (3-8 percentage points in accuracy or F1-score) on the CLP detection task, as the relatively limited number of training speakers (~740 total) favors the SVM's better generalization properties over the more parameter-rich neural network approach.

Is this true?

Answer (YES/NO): NO